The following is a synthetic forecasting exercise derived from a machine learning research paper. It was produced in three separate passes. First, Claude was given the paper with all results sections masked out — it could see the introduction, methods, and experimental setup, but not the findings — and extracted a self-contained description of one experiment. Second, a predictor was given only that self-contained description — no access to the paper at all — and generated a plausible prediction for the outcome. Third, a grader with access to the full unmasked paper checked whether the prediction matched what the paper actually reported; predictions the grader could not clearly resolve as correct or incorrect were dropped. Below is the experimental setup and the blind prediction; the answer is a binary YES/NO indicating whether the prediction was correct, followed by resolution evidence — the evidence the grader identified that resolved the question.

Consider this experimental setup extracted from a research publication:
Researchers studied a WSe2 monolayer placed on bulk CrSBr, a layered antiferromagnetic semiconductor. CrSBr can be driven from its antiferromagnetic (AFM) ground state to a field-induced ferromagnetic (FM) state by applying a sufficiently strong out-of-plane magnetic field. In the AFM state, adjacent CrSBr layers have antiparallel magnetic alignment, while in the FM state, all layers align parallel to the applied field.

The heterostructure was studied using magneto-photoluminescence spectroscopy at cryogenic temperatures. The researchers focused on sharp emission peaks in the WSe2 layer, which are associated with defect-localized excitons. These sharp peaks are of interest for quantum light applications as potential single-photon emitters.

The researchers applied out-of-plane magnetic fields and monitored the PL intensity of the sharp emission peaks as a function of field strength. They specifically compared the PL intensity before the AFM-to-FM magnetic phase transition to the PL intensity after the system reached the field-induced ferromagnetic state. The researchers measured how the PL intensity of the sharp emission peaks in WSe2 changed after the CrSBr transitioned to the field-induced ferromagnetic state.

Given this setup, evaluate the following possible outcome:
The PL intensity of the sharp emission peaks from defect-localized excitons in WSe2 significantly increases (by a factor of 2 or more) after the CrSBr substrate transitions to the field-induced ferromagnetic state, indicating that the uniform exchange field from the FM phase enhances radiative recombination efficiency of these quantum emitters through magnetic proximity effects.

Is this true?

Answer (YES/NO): NO